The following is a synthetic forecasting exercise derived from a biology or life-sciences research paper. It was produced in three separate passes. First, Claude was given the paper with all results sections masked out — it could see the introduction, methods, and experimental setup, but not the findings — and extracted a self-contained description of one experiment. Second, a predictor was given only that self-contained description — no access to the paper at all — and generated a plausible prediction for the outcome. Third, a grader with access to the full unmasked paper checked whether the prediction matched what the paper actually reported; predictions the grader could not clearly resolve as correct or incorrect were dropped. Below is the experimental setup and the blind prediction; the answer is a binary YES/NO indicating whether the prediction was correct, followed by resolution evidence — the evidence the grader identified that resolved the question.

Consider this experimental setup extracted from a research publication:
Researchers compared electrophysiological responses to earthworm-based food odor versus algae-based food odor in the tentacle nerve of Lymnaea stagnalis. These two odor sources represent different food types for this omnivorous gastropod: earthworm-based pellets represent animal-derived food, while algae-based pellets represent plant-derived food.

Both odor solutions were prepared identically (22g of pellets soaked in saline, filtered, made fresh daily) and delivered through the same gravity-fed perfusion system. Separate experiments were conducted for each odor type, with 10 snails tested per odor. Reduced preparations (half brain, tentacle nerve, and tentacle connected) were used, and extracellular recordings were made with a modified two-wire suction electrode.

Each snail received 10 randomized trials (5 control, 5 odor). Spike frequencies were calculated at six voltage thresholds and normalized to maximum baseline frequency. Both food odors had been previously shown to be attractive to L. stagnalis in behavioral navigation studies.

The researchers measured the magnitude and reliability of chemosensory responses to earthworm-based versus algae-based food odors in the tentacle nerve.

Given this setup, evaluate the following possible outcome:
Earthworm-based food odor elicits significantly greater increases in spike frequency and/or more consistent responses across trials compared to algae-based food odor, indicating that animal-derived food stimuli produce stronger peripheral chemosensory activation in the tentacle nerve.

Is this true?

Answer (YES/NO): YES